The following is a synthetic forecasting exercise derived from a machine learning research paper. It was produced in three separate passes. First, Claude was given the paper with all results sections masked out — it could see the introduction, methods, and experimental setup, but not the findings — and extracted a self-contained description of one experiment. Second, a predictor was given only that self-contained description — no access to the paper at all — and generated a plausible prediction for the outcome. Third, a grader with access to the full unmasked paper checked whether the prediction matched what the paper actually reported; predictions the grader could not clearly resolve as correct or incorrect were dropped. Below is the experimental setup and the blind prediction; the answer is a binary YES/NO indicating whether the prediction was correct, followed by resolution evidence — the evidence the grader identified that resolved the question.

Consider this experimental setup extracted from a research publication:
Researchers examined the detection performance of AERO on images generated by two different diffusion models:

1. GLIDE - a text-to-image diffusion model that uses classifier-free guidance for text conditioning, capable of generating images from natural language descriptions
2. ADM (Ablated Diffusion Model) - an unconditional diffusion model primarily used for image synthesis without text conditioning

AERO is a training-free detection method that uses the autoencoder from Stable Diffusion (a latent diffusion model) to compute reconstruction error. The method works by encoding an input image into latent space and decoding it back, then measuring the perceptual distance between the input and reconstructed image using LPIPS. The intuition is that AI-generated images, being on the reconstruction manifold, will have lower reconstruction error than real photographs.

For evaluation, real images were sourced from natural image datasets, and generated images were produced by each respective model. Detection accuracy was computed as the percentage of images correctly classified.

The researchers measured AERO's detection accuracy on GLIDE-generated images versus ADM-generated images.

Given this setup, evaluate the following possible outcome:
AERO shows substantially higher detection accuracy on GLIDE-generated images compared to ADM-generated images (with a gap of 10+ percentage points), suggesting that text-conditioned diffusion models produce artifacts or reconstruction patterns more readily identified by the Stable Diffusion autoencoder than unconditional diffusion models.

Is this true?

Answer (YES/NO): YES